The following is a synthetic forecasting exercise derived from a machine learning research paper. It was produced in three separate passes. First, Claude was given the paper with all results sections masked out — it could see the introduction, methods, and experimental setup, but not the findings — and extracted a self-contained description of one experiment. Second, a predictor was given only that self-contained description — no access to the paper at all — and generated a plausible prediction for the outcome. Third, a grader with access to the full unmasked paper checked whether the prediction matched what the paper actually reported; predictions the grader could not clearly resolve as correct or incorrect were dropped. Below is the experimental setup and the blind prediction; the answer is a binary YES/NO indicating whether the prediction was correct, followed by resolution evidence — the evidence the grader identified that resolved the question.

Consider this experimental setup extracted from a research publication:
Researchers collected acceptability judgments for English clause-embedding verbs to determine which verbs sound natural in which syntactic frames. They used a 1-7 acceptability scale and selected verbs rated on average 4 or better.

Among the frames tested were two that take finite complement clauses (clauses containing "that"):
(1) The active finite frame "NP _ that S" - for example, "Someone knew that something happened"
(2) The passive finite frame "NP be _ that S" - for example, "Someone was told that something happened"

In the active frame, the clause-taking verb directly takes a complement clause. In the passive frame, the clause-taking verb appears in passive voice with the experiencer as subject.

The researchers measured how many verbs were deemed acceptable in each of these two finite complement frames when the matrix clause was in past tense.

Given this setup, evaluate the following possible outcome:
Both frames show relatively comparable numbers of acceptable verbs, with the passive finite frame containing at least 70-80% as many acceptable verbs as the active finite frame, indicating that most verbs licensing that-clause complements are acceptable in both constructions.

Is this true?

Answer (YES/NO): NO